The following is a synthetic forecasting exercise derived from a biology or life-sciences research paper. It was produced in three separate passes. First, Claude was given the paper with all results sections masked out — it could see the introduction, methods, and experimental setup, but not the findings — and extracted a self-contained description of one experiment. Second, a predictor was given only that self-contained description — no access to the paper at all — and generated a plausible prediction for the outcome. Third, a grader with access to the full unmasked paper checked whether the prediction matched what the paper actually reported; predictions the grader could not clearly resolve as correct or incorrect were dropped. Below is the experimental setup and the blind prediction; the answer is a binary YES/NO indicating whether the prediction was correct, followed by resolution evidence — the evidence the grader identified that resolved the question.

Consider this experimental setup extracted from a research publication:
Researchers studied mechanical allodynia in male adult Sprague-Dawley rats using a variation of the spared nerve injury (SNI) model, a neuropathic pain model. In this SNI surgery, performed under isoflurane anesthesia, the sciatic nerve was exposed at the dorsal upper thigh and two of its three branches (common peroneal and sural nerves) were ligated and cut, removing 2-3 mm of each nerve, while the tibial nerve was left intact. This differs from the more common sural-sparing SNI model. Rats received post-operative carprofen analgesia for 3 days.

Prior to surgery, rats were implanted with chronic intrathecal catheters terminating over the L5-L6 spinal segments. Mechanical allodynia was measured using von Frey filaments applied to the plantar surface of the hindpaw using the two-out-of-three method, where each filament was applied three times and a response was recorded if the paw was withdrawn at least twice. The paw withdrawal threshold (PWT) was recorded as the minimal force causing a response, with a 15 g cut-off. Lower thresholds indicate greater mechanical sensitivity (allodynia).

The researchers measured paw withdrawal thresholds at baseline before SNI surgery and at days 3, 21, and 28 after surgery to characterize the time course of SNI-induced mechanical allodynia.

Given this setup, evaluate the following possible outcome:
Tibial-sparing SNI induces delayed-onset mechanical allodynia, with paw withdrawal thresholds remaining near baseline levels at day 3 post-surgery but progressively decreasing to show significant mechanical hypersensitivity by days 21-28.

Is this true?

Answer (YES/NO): NO